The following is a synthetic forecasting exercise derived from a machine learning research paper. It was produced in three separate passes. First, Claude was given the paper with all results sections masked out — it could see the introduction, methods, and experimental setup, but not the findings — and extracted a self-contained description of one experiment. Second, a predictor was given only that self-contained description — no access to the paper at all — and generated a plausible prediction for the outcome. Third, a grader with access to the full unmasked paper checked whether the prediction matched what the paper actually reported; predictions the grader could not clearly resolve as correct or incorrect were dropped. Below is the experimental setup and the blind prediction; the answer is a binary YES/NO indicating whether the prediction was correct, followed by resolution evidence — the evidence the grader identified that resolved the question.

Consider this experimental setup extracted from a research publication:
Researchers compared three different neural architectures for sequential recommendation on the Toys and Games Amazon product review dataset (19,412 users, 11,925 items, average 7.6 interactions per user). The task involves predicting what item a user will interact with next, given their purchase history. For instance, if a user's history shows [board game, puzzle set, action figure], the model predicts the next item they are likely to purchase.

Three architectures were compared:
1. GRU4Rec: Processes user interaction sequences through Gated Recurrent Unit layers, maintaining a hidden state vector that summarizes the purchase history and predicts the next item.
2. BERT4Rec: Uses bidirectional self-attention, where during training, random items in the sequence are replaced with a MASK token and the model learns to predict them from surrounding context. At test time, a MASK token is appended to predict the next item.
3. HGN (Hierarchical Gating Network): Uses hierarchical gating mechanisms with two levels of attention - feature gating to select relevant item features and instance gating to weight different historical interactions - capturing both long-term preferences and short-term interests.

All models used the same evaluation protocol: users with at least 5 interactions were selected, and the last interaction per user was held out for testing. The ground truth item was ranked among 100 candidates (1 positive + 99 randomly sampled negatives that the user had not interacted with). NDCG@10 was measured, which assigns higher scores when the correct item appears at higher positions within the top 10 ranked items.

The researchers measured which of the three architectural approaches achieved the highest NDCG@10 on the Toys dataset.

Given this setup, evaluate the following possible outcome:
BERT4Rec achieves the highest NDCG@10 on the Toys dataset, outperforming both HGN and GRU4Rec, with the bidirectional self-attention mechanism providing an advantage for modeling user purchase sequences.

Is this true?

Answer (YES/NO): NO